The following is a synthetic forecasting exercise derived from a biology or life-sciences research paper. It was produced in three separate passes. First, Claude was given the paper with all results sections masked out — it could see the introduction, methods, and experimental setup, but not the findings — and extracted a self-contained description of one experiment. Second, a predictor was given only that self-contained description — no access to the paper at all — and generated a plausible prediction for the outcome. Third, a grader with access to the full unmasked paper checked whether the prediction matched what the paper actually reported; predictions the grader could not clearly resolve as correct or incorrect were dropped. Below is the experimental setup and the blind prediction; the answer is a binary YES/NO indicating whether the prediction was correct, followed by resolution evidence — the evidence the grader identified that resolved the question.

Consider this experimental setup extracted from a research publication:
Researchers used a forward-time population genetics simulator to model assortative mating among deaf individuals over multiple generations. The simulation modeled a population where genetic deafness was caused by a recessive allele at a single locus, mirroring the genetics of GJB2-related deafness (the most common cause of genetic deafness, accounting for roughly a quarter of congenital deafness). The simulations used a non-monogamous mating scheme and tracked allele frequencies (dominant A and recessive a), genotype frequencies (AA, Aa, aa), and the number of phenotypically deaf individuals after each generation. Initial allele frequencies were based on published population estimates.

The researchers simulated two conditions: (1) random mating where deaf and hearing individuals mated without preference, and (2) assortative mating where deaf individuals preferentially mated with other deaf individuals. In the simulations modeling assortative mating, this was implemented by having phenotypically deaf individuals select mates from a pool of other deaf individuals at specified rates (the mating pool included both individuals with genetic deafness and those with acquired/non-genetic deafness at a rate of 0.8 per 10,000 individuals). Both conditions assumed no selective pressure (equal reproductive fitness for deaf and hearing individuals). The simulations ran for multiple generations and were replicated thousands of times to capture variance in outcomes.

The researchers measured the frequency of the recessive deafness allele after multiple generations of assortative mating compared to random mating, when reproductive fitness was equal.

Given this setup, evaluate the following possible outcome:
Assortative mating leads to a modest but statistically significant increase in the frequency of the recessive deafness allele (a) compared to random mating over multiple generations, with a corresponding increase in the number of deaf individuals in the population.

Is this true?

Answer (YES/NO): NO